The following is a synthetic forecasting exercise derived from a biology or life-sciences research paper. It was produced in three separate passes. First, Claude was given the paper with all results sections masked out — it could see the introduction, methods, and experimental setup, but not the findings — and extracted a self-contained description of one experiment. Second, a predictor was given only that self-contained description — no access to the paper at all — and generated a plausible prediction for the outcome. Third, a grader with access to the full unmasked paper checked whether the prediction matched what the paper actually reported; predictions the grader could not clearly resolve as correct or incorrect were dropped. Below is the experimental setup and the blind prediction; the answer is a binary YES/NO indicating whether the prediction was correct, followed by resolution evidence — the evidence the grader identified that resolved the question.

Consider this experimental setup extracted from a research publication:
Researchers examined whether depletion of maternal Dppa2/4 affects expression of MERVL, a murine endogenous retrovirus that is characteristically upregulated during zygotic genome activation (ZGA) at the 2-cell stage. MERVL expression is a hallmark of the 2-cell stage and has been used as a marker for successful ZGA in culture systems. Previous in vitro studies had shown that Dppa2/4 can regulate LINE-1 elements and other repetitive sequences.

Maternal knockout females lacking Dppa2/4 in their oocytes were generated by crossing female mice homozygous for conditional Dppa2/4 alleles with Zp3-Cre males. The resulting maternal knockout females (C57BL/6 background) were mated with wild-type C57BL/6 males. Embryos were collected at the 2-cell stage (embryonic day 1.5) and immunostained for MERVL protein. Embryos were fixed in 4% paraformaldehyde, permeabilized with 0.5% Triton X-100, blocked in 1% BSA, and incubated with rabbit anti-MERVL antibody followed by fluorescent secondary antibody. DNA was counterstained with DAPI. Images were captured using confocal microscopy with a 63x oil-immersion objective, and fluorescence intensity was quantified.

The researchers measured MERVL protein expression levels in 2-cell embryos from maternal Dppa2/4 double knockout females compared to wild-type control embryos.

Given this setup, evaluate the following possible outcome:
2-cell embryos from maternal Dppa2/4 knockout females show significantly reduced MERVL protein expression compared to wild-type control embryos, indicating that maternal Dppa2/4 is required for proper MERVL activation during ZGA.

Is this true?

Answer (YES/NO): NO